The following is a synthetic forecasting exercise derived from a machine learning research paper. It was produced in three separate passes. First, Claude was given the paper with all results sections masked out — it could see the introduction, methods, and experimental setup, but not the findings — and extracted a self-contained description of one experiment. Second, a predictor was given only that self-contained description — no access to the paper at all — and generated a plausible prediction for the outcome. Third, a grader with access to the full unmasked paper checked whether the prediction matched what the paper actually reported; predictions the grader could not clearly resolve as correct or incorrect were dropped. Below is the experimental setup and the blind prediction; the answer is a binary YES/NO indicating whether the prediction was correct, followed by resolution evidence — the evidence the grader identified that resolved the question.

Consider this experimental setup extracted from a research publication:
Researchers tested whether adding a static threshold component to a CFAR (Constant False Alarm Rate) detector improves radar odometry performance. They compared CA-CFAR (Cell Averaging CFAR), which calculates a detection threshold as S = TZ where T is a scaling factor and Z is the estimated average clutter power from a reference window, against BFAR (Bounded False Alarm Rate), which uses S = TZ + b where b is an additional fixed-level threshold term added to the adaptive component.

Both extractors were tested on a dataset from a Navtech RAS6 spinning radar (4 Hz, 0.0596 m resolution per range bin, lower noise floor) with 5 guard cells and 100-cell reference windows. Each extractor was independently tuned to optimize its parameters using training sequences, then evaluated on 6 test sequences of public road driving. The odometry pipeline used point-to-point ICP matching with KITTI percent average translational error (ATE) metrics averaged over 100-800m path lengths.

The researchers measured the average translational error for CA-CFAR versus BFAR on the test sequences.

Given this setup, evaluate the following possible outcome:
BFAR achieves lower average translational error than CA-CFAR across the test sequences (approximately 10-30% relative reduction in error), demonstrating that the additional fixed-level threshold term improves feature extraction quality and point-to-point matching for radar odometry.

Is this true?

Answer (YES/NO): YES